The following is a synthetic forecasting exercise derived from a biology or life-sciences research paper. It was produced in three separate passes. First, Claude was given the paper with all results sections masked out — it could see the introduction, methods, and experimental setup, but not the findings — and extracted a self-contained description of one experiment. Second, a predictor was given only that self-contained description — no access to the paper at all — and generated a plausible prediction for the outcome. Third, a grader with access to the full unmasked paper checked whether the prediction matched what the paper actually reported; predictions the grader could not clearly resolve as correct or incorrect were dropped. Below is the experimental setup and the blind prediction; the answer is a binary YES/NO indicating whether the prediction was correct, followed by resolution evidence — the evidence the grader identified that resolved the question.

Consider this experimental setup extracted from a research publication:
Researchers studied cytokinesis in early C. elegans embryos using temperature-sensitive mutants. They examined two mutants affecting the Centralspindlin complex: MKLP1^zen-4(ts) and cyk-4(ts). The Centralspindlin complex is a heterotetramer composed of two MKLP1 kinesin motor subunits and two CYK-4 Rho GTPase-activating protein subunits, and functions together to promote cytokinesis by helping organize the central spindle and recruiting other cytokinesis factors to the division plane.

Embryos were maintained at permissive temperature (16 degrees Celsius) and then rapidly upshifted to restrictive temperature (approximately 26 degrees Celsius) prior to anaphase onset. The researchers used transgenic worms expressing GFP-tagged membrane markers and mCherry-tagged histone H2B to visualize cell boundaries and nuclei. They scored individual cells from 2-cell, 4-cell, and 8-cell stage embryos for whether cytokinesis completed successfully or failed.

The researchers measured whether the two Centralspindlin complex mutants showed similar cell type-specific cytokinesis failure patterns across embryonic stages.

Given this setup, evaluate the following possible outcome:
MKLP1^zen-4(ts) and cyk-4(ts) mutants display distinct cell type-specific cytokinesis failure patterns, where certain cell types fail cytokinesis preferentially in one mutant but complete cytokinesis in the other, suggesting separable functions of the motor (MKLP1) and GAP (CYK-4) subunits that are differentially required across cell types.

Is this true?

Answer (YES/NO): YES